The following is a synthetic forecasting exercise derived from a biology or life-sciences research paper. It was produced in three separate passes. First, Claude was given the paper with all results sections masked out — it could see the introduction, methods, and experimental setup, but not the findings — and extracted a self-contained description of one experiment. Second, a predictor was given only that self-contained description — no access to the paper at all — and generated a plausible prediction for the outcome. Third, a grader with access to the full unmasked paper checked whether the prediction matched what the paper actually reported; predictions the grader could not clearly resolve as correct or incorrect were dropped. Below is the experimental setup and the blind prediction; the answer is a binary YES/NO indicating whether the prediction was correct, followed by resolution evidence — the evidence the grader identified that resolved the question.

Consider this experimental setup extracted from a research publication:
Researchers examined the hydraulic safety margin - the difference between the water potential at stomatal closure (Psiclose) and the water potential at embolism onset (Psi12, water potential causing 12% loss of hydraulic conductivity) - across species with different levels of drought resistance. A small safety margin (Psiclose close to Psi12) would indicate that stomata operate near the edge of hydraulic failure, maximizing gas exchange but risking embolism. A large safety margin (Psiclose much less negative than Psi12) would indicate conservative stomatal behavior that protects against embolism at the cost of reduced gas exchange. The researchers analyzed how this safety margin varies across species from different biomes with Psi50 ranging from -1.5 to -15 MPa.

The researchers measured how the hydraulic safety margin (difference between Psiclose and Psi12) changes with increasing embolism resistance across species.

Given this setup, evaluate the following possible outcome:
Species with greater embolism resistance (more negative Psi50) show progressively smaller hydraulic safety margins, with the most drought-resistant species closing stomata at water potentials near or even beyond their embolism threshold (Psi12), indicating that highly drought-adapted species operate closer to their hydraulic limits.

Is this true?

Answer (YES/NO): NO